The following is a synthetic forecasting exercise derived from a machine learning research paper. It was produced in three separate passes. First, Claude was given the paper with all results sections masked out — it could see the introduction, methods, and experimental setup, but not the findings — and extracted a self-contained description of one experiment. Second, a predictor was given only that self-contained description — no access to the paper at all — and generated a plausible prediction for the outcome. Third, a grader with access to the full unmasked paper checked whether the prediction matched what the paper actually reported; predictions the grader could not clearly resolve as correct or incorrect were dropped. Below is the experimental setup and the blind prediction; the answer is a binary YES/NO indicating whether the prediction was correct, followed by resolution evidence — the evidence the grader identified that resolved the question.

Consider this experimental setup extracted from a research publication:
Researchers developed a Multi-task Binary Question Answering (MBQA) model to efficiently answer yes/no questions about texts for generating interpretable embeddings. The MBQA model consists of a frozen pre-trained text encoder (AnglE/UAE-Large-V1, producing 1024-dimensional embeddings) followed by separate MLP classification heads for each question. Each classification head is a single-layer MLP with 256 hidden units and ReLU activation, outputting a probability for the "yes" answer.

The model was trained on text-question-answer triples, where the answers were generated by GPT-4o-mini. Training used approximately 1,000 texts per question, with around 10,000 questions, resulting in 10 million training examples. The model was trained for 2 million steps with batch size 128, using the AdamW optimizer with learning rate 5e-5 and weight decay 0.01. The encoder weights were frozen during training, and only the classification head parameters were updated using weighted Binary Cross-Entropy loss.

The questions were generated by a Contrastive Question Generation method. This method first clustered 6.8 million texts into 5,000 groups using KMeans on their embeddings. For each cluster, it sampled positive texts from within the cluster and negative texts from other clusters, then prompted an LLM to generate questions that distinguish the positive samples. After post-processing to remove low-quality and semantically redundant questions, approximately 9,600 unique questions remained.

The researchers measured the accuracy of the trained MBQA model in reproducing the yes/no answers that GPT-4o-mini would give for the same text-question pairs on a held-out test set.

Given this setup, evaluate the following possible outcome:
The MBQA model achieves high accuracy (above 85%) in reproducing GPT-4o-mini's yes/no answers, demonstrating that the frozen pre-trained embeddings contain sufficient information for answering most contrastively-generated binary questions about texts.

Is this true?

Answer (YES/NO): YES